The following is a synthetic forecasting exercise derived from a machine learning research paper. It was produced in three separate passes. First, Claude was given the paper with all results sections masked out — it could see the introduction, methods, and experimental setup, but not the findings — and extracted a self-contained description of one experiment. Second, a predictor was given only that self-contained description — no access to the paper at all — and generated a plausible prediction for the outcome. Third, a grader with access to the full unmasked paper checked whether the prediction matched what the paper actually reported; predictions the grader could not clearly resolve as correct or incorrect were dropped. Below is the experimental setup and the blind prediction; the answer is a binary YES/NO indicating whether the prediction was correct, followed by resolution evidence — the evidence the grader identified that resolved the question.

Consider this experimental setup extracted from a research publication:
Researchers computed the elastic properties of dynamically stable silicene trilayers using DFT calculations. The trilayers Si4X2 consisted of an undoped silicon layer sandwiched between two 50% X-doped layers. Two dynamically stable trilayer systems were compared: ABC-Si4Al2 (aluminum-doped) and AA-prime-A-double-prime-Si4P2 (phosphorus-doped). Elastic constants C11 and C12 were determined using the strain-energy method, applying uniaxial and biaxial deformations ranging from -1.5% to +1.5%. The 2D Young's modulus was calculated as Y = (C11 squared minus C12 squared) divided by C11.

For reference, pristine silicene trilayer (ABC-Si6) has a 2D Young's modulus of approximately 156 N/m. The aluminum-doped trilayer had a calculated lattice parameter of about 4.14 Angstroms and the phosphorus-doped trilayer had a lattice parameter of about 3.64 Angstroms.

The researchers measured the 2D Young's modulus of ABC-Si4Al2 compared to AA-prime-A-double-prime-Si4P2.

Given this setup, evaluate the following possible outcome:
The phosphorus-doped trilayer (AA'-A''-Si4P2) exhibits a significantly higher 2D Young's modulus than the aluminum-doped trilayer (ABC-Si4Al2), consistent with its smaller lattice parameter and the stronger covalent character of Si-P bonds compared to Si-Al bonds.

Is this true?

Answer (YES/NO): YES